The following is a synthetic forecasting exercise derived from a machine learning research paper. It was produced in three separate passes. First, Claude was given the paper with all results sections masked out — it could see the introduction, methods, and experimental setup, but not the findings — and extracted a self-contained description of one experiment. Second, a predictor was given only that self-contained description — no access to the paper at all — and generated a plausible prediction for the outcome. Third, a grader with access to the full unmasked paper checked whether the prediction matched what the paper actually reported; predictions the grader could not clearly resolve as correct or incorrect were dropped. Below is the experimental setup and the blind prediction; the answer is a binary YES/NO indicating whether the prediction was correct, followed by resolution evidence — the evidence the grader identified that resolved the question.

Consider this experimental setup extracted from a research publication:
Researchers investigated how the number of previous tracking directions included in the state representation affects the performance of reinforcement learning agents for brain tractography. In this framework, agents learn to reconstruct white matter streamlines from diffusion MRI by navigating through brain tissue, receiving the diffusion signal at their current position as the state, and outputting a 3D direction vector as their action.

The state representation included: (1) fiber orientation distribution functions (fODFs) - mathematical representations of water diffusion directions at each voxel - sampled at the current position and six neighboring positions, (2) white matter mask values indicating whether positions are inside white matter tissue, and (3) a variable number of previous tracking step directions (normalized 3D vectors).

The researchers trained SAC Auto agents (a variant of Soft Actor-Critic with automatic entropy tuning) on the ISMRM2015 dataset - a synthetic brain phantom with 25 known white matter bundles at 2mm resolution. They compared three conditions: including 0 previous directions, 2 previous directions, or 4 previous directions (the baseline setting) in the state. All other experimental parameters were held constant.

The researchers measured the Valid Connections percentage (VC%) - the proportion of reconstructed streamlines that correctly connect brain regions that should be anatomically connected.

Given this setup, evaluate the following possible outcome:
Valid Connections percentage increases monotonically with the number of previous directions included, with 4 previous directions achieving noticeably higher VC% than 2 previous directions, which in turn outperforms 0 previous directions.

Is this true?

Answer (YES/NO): NO